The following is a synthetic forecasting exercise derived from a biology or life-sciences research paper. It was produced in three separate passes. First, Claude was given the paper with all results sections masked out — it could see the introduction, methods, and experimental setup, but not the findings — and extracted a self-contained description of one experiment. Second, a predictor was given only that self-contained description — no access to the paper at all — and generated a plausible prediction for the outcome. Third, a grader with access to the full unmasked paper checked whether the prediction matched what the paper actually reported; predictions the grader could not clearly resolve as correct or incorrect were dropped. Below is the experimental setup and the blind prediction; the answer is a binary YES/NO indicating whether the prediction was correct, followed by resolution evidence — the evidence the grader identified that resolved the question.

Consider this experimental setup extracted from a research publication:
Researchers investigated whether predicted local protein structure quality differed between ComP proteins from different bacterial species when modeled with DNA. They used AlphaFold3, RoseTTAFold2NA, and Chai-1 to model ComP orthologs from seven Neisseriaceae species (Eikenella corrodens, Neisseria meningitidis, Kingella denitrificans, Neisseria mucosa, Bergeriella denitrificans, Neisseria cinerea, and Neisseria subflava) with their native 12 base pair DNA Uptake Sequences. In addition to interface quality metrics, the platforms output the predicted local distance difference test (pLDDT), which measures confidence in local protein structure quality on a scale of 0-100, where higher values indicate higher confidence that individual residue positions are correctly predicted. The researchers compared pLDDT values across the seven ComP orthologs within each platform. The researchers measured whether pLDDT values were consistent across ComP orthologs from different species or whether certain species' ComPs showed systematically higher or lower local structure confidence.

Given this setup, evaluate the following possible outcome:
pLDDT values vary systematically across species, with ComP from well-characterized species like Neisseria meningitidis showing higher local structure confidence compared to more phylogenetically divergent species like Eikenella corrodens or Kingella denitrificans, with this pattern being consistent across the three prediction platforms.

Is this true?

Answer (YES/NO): NO